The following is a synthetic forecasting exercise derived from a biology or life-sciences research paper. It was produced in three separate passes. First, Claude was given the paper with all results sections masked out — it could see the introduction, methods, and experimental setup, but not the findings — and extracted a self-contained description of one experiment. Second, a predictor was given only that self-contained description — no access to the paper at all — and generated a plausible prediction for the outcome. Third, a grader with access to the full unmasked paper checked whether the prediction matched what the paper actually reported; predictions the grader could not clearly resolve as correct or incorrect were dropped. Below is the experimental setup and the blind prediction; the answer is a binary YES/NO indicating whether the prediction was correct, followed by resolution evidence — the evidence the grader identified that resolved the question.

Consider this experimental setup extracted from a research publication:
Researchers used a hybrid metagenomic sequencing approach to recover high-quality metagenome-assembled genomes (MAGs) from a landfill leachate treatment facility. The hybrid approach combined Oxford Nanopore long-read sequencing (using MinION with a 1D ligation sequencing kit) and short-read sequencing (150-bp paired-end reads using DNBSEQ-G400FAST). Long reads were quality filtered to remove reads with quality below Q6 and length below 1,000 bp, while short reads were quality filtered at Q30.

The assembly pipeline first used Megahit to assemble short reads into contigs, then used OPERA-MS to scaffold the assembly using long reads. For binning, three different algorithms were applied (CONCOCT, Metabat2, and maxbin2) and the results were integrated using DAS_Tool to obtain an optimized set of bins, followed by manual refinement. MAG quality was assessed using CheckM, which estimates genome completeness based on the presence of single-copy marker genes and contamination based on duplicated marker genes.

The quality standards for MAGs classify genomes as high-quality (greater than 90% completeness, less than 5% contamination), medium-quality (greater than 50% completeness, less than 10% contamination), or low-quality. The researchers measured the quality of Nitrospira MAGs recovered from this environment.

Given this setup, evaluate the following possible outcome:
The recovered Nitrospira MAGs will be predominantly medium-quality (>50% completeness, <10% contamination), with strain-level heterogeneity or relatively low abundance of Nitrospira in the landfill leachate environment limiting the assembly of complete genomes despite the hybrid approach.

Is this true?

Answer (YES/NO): NO